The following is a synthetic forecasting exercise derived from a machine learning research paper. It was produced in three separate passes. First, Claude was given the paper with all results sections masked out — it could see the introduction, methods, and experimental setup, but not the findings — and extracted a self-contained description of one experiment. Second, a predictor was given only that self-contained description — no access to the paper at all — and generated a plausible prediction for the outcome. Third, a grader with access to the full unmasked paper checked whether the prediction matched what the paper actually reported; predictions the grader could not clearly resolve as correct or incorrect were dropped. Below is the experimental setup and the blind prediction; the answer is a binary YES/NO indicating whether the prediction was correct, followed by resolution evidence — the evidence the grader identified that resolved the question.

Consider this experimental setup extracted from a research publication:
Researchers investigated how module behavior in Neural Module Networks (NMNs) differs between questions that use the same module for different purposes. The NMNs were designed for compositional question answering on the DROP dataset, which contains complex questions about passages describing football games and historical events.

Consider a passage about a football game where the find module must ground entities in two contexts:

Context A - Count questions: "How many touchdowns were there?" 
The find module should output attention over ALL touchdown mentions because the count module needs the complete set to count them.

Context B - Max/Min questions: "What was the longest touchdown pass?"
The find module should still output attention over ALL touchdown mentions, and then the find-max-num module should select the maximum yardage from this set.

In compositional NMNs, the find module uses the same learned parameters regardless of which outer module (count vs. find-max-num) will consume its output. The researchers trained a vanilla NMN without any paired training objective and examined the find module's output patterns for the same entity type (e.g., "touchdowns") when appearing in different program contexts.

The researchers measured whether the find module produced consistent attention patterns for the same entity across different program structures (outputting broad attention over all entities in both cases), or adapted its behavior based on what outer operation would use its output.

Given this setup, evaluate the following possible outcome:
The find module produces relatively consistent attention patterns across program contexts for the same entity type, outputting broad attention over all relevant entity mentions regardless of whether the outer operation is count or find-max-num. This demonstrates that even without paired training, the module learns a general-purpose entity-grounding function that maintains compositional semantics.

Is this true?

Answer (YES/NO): NO